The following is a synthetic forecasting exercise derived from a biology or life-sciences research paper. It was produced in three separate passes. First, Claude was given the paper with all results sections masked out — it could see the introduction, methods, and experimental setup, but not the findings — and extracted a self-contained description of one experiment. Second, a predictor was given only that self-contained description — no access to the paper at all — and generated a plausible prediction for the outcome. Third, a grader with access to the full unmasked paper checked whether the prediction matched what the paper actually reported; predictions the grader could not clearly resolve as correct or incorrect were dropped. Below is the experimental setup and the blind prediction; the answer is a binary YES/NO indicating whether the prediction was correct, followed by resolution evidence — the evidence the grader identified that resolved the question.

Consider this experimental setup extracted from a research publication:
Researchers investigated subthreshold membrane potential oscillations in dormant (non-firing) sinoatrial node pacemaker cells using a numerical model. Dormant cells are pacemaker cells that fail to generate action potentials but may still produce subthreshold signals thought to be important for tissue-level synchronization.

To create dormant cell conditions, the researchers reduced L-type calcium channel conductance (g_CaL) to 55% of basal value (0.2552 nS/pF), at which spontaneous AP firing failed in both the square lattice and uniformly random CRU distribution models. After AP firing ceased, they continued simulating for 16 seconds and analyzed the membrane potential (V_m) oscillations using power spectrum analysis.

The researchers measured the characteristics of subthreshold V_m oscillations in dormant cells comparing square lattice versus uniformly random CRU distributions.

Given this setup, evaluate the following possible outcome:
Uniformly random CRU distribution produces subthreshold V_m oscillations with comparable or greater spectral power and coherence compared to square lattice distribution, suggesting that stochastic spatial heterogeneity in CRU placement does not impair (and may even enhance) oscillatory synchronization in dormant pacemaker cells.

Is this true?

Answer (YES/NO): YES